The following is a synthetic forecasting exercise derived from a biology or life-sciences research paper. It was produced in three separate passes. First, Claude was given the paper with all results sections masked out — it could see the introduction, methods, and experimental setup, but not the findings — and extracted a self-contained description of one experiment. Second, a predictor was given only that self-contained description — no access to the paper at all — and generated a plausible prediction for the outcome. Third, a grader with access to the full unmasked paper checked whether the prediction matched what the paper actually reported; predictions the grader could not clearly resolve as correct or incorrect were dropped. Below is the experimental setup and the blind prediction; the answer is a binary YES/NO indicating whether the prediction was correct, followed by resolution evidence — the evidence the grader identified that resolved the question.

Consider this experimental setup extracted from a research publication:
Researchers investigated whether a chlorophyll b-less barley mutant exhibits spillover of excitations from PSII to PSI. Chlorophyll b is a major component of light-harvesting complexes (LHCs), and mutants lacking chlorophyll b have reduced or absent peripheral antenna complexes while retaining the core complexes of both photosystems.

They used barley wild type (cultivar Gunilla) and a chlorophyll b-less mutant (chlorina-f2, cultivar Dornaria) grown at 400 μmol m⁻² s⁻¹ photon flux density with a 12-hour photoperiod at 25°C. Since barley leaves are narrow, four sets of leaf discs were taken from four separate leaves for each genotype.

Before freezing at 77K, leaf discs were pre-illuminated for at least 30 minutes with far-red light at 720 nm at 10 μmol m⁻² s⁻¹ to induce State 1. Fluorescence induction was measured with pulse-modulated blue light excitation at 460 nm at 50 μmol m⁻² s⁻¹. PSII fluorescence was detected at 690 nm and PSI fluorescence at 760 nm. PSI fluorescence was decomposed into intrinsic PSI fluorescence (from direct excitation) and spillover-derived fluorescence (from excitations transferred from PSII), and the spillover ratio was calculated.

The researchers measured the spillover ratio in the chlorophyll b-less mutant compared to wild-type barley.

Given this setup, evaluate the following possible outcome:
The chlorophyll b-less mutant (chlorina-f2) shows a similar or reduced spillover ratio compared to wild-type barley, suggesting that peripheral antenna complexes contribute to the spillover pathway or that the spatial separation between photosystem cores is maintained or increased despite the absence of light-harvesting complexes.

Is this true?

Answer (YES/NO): NO